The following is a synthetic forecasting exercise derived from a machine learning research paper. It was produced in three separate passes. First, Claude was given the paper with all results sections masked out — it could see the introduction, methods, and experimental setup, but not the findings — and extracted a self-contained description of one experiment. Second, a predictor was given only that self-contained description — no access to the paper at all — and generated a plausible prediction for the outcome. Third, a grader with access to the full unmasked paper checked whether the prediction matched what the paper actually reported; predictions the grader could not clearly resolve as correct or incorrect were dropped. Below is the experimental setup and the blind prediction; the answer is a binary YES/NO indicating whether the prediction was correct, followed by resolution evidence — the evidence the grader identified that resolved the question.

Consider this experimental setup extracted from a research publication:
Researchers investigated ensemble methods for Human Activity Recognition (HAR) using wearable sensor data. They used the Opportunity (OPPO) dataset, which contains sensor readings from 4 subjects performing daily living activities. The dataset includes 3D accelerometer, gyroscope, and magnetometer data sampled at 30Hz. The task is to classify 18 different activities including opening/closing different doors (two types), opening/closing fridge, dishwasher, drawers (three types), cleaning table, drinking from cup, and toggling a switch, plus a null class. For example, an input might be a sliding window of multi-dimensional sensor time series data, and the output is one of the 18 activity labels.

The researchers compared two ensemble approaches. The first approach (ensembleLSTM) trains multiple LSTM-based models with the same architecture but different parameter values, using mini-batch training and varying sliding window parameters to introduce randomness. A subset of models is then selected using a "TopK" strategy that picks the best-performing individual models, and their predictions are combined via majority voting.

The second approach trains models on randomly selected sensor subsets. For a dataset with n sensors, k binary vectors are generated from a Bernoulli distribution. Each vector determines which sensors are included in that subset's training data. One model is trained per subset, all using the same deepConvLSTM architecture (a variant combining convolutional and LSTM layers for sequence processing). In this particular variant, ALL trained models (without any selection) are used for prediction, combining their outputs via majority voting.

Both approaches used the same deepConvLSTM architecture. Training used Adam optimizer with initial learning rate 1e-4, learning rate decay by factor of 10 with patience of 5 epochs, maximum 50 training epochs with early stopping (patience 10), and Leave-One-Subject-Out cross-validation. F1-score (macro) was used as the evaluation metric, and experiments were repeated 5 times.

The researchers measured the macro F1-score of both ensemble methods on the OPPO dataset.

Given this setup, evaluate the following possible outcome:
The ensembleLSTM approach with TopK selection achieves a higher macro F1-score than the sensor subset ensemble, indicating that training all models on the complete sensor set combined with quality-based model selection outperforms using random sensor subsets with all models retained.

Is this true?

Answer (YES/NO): YES